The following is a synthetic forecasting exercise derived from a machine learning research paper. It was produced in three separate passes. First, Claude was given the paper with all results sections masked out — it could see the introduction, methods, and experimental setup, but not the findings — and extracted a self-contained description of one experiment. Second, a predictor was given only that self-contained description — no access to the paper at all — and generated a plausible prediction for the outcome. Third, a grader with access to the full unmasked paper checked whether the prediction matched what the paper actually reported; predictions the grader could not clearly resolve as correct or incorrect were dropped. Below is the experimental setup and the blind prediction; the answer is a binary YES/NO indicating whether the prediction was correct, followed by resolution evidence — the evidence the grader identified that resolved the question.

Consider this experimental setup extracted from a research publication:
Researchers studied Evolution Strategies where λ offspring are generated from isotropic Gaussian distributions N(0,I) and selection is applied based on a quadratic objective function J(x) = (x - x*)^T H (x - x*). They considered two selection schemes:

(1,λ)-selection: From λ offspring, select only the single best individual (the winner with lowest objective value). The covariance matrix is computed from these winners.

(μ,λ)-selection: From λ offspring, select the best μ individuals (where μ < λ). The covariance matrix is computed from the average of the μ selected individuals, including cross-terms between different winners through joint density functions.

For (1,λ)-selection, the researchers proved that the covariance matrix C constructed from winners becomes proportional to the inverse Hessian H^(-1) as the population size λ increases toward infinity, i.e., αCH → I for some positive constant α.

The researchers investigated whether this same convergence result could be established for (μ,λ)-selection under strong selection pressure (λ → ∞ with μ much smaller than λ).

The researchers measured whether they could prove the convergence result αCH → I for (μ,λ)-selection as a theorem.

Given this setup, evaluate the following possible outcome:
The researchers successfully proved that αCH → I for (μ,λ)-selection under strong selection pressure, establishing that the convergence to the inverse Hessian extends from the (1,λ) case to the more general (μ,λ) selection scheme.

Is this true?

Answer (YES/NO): NO